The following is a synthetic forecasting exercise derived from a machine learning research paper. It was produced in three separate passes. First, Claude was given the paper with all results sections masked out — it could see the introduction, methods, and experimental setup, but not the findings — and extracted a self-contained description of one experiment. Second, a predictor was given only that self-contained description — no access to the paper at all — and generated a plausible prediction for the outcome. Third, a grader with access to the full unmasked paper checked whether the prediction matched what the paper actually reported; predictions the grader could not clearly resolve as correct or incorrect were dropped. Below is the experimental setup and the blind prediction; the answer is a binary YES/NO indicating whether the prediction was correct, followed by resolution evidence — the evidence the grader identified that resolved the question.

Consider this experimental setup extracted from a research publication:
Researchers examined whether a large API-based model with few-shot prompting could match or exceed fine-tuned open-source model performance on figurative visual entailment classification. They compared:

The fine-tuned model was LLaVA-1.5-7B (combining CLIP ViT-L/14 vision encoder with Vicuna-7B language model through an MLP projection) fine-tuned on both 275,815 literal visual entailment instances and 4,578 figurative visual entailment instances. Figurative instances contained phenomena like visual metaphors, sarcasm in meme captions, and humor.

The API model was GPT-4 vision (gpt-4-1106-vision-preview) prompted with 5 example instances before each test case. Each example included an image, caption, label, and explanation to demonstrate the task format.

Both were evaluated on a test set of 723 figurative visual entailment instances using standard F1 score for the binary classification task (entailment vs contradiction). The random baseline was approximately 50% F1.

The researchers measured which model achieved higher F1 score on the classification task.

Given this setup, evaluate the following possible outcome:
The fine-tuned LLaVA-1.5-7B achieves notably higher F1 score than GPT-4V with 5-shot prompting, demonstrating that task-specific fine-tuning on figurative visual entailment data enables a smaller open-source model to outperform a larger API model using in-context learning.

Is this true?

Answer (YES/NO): YES